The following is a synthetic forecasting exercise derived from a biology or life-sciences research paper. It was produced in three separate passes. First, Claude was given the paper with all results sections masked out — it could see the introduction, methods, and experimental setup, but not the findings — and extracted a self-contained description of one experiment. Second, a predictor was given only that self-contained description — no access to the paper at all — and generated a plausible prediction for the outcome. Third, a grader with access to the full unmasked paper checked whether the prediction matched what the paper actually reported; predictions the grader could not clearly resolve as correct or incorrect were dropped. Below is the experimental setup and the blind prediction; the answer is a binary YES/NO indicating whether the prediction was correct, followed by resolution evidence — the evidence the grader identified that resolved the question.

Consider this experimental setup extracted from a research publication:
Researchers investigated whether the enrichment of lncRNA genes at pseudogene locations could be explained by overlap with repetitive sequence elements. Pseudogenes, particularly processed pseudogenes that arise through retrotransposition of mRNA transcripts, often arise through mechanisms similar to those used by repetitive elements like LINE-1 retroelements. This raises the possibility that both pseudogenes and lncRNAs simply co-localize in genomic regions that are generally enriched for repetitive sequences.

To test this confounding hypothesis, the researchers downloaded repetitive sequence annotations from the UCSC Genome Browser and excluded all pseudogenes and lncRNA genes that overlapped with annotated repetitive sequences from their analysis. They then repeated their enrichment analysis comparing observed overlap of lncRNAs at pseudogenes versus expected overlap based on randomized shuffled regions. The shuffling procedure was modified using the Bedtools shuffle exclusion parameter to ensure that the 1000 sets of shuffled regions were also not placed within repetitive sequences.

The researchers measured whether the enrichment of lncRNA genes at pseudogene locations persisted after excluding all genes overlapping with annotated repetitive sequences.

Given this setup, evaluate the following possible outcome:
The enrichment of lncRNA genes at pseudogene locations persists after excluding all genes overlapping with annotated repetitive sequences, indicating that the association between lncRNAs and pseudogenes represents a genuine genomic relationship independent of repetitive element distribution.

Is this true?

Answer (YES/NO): YES